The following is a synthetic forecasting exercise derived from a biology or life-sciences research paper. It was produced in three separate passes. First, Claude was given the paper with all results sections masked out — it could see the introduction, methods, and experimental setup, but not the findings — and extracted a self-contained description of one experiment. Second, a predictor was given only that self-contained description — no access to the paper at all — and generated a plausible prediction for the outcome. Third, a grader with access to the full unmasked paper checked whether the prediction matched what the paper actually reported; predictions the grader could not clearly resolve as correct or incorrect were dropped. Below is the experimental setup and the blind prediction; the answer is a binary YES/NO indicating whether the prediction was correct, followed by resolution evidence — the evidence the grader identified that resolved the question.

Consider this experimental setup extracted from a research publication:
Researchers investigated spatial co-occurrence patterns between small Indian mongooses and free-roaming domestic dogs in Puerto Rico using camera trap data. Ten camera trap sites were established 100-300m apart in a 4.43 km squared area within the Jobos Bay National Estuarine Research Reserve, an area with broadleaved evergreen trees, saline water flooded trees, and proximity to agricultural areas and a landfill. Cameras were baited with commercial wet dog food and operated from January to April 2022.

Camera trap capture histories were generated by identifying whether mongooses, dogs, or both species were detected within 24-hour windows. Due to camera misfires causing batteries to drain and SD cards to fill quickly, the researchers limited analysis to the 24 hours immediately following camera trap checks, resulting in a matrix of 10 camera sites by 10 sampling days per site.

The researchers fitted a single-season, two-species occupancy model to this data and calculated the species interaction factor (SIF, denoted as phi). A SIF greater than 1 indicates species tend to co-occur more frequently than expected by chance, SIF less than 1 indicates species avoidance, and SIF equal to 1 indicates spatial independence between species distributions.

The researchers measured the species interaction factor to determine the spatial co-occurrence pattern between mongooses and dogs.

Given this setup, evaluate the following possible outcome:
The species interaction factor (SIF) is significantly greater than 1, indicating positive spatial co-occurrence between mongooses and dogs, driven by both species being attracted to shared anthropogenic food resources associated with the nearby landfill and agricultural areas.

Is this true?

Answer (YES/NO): NO